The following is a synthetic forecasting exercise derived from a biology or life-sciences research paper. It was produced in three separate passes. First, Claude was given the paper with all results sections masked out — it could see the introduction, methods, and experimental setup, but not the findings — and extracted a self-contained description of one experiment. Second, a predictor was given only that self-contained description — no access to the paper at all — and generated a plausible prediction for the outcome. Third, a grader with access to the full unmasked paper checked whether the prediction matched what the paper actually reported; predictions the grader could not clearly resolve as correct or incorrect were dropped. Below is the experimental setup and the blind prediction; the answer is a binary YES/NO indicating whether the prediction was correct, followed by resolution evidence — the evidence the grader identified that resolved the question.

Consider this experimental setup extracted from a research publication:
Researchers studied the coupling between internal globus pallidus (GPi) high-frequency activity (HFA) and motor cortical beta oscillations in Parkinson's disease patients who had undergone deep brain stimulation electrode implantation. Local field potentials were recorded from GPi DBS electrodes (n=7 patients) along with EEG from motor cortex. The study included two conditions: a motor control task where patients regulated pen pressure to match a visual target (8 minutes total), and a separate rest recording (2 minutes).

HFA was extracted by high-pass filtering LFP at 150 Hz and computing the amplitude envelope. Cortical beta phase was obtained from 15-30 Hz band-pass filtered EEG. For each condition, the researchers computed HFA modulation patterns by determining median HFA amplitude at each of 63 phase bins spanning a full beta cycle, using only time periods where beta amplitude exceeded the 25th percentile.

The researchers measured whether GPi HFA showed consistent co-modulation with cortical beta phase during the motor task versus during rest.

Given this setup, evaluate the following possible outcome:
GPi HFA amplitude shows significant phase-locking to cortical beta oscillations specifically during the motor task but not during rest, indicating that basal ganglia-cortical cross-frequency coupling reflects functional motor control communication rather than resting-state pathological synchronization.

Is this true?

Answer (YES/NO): NO